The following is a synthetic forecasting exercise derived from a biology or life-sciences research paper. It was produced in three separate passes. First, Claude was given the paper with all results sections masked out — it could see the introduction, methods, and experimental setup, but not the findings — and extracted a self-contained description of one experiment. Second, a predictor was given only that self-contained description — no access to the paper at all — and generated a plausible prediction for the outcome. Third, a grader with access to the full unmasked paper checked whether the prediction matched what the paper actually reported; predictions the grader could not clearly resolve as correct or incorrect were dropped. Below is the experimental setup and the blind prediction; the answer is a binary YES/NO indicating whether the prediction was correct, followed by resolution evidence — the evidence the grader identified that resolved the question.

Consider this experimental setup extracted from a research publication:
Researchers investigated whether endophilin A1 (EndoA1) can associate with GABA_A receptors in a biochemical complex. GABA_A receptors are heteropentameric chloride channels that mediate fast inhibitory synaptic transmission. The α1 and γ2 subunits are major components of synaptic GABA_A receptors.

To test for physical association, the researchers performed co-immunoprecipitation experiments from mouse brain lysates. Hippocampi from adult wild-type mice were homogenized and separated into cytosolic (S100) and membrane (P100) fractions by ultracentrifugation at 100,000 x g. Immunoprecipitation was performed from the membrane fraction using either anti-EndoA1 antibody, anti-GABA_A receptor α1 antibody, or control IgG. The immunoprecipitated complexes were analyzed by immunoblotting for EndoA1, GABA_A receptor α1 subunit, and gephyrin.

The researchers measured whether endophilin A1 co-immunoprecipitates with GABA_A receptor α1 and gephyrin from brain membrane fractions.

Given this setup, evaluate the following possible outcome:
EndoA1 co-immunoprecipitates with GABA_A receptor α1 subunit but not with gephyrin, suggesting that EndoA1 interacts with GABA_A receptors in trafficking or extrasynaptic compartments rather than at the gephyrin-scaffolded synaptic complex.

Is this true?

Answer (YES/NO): NO